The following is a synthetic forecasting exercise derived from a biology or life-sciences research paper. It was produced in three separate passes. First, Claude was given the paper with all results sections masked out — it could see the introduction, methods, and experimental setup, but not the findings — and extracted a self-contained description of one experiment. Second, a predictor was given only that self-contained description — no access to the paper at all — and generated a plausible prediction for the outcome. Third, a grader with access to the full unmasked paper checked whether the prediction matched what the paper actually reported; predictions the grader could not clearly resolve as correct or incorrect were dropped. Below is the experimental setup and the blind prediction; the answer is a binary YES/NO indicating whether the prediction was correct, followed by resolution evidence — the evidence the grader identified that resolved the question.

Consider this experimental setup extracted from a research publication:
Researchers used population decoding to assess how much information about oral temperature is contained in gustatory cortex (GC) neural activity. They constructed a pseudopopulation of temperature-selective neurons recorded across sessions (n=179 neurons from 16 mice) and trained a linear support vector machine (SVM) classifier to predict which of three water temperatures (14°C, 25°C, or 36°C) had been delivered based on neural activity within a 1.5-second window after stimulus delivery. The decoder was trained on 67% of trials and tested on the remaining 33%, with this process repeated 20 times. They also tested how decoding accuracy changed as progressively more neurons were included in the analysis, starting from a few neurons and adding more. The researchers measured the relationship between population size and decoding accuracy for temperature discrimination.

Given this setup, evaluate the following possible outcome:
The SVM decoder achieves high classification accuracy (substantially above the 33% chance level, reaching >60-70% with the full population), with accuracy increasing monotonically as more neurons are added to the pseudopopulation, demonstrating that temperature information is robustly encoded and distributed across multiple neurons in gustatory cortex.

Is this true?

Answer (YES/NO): YES